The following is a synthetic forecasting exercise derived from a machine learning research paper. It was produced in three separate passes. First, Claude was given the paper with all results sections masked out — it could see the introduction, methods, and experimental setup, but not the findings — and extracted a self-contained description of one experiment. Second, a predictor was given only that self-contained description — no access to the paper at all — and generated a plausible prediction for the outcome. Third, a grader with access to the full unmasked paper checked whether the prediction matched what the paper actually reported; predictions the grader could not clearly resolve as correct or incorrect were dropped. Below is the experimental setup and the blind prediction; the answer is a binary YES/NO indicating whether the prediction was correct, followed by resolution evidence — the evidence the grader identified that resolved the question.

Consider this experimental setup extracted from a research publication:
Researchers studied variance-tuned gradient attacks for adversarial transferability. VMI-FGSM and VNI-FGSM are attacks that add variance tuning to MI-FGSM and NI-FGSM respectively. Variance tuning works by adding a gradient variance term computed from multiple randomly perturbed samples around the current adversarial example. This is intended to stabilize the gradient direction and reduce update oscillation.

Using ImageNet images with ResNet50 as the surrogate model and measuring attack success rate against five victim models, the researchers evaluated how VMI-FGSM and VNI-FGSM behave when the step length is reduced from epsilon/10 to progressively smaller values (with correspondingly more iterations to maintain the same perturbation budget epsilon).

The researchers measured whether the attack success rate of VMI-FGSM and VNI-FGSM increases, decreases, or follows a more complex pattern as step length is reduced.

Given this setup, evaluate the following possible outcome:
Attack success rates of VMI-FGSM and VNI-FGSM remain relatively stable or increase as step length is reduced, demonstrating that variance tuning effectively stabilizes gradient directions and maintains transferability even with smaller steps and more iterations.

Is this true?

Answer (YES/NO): NO